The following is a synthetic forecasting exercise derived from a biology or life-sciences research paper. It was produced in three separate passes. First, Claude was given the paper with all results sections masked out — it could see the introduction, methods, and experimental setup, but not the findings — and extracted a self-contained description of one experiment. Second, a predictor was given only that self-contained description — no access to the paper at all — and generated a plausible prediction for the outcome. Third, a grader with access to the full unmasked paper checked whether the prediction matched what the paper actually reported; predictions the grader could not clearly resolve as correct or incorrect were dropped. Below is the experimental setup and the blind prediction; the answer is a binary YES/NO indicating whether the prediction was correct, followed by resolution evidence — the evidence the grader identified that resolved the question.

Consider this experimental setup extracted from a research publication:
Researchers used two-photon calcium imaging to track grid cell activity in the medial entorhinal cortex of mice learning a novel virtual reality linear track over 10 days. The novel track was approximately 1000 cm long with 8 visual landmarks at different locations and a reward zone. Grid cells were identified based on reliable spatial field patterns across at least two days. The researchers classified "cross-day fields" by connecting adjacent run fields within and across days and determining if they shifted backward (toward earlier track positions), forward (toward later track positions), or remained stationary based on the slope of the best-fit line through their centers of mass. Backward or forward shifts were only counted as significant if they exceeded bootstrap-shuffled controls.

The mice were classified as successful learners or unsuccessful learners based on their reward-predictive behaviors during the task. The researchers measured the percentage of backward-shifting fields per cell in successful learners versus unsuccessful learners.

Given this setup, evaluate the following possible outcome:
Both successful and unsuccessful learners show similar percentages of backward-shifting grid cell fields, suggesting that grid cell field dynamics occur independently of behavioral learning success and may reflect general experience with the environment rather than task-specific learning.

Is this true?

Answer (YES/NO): NO